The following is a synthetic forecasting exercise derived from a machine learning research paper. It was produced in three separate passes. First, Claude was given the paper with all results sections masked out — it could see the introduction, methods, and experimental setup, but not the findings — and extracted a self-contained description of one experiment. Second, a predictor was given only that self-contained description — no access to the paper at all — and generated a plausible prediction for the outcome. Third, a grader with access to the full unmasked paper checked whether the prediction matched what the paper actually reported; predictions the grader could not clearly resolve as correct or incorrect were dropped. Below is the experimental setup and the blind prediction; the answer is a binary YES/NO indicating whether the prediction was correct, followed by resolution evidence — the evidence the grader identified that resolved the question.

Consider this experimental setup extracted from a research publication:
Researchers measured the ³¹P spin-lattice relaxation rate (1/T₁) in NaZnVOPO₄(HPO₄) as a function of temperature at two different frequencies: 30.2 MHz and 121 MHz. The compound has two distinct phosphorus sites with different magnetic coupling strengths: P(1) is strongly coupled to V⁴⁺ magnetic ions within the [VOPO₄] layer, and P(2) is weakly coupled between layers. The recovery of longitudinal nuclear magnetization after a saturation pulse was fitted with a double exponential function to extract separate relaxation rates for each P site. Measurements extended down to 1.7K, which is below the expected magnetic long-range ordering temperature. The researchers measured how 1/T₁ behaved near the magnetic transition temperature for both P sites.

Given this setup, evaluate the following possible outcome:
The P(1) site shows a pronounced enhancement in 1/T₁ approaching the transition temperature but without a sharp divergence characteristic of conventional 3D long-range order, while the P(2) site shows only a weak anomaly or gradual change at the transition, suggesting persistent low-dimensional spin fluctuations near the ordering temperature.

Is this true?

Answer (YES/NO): NO